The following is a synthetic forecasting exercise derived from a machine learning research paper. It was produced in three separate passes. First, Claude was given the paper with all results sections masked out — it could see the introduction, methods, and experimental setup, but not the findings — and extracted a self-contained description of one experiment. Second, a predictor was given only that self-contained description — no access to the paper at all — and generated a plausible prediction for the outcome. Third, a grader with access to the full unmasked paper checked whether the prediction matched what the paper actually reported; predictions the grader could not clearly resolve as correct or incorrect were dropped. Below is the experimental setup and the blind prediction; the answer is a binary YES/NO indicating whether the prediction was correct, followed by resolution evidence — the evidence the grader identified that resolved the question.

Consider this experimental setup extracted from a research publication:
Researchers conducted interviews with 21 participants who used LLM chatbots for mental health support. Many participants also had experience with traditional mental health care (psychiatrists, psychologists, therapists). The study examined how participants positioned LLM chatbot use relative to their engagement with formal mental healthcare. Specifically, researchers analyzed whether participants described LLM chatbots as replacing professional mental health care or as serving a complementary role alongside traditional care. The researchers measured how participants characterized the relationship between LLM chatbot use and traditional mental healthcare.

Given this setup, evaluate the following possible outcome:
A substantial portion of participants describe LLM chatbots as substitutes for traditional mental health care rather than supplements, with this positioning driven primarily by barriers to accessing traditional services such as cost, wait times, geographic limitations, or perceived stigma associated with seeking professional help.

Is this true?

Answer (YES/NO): NO